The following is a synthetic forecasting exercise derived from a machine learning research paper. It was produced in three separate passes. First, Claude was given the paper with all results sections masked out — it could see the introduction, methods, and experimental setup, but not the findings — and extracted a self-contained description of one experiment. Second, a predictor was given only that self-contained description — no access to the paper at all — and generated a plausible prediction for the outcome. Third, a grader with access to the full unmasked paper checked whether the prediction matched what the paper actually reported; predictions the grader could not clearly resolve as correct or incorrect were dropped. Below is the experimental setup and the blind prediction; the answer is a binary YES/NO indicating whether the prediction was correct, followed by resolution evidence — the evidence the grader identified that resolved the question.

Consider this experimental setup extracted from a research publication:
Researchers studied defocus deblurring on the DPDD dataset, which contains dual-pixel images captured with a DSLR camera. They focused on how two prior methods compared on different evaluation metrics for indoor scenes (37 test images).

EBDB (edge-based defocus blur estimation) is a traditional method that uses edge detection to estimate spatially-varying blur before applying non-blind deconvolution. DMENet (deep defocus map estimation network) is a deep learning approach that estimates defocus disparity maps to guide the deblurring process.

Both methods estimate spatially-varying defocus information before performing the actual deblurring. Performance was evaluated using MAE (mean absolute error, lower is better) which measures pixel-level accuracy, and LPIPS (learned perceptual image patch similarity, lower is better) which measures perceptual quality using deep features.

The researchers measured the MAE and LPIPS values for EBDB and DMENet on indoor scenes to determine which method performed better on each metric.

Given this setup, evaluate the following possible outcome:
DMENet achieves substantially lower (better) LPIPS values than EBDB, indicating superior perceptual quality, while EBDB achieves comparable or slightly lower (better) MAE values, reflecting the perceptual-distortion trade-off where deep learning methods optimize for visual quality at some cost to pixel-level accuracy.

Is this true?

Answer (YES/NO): NO